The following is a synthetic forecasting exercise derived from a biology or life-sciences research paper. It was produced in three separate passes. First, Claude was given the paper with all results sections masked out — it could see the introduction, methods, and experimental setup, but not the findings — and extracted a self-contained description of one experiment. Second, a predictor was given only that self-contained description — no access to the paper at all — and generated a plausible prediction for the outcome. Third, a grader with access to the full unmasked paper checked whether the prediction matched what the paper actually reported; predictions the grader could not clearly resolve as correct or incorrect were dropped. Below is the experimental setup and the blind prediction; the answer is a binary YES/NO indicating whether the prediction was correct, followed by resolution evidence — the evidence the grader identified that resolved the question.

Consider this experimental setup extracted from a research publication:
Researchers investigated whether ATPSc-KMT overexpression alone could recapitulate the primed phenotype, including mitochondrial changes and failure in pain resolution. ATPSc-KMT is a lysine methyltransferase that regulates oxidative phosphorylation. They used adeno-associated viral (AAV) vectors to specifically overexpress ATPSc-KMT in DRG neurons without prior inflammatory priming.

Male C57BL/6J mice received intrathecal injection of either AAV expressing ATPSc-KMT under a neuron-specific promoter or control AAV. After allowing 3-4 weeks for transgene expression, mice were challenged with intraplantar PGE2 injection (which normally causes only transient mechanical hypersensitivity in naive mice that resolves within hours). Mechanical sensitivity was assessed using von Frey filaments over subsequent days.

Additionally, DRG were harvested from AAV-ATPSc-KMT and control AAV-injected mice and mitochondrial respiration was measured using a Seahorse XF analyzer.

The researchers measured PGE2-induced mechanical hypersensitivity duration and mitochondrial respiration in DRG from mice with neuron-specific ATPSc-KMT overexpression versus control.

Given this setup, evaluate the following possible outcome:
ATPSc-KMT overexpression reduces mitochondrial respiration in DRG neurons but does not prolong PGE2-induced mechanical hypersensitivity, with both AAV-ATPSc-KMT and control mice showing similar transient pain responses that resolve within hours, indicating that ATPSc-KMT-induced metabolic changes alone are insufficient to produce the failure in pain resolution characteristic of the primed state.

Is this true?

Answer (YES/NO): NO